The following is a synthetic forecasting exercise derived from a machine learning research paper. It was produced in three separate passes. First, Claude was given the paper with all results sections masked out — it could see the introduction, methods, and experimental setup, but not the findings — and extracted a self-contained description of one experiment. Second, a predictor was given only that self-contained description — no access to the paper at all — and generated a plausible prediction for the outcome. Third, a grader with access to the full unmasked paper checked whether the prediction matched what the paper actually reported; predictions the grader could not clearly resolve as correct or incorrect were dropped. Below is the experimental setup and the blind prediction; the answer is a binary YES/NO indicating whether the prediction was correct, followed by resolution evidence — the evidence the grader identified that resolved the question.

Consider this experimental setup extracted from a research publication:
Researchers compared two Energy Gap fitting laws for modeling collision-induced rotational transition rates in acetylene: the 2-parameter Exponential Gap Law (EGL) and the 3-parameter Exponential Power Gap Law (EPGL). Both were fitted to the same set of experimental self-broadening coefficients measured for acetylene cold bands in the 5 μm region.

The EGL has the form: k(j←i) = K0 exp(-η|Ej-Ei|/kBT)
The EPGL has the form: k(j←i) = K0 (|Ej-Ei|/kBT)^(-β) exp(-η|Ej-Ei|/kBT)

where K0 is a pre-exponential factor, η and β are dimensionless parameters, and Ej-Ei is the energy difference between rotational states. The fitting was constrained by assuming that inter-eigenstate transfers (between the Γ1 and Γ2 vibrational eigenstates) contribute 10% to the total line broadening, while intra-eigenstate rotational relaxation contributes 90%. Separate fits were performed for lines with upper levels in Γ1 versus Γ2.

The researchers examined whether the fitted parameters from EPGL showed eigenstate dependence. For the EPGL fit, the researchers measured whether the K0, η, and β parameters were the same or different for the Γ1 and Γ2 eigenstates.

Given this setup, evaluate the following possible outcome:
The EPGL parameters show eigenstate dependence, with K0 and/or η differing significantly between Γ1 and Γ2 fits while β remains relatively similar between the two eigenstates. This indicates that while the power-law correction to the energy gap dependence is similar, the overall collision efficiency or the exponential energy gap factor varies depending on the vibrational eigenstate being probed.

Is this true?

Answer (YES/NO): NO